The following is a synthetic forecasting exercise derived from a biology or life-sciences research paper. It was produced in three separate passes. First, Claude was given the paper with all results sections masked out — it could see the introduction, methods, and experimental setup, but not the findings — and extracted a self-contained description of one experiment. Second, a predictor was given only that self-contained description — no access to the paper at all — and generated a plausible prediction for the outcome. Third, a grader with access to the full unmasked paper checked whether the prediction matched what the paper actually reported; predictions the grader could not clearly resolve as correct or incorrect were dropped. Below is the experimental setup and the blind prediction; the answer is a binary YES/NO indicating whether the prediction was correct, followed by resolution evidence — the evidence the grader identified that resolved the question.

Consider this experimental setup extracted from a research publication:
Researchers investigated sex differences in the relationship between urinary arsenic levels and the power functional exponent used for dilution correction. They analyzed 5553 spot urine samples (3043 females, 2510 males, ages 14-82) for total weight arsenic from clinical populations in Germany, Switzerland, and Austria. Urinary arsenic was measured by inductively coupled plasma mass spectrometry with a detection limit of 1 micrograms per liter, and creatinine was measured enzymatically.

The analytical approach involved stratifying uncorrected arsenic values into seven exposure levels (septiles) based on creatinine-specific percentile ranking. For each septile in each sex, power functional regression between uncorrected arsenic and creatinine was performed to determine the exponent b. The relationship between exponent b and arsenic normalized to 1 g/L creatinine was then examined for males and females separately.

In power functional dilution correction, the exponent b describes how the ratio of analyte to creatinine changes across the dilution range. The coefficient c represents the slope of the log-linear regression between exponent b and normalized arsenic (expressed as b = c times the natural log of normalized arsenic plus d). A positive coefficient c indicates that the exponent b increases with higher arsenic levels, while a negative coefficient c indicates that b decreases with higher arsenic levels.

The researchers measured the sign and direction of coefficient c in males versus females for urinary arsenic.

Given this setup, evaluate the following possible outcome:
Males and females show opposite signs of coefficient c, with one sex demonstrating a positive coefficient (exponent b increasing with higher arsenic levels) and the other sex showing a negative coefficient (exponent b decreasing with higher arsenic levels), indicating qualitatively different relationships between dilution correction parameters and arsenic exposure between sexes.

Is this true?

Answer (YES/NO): YES